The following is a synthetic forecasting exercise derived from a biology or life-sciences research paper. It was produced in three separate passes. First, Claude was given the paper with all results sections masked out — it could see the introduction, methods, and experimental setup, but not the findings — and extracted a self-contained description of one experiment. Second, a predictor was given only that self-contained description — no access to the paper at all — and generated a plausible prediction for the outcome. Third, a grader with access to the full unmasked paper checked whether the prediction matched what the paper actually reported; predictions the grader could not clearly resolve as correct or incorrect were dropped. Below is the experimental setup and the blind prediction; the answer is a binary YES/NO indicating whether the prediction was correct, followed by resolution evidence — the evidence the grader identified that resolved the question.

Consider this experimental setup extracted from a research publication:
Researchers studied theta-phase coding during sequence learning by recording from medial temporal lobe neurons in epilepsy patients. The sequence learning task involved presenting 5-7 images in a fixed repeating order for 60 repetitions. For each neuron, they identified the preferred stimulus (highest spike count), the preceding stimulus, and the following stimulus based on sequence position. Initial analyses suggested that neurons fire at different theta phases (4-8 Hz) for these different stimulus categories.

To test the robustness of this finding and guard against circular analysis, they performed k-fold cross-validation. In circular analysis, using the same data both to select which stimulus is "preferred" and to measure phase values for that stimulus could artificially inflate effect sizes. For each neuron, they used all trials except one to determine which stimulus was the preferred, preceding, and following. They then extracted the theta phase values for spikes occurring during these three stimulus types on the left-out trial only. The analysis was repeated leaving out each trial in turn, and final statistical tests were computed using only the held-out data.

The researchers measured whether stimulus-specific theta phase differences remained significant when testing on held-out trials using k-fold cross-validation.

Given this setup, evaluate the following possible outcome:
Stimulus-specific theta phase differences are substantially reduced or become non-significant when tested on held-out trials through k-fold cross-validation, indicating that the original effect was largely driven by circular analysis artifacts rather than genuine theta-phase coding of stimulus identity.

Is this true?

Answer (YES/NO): NO